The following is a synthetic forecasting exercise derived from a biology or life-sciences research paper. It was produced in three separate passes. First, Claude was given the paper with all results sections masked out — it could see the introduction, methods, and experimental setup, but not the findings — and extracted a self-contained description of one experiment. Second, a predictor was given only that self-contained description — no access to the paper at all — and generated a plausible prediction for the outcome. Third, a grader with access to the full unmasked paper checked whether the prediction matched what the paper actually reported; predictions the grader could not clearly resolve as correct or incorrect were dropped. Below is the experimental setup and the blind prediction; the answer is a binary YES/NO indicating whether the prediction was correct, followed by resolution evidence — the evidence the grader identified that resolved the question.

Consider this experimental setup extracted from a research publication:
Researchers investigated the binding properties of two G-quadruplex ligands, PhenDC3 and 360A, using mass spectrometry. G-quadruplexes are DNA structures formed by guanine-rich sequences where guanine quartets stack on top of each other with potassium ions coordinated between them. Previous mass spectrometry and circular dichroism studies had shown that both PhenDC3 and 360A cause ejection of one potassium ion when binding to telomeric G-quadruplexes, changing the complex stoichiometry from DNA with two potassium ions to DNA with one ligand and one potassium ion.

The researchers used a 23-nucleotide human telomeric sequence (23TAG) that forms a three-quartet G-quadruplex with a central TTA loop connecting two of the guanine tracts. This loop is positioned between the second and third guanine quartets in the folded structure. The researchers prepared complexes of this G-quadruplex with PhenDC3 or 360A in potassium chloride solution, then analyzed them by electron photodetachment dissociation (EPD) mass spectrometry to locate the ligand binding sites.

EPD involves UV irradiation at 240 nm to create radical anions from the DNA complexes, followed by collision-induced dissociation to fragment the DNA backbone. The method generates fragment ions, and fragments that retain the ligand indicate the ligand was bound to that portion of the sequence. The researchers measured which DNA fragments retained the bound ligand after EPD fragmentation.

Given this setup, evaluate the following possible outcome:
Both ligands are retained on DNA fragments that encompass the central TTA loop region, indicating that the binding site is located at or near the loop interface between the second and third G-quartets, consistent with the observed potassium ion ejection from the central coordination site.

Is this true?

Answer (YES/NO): YES